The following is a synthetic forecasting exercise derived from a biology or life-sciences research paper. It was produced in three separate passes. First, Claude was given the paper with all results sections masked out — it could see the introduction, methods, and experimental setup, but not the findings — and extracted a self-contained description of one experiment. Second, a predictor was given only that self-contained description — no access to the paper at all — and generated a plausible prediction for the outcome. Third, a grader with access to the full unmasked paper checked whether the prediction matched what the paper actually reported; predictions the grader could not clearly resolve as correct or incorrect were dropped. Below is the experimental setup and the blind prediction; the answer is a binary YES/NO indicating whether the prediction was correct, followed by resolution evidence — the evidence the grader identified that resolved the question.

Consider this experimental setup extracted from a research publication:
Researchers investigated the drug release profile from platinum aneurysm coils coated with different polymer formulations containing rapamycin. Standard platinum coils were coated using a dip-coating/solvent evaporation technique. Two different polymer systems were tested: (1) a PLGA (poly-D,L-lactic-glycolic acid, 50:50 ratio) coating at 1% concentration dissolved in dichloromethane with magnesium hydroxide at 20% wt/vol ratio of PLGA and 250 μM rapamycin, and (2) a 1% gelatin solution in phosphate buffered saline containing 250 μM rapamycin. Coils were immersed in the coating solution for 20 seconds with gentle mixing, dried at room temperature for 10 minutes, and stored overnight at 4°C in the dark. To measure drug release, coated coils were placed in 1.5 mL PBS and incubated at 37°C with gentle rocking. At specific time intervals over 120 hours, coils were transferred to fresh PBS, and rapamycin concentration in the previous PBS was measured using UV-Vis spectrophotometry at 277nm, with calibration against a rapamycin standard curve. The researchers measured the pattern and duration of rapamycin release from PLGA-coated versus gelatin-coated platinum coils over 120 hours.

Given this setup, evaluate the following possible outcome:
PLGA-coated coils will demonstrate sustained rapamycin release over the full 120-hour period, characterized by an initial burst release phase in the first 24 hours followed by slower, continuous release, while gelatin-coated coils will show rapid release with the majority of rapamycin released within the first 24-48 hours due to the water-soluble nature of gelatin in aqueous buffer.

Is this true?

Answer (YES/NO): NO